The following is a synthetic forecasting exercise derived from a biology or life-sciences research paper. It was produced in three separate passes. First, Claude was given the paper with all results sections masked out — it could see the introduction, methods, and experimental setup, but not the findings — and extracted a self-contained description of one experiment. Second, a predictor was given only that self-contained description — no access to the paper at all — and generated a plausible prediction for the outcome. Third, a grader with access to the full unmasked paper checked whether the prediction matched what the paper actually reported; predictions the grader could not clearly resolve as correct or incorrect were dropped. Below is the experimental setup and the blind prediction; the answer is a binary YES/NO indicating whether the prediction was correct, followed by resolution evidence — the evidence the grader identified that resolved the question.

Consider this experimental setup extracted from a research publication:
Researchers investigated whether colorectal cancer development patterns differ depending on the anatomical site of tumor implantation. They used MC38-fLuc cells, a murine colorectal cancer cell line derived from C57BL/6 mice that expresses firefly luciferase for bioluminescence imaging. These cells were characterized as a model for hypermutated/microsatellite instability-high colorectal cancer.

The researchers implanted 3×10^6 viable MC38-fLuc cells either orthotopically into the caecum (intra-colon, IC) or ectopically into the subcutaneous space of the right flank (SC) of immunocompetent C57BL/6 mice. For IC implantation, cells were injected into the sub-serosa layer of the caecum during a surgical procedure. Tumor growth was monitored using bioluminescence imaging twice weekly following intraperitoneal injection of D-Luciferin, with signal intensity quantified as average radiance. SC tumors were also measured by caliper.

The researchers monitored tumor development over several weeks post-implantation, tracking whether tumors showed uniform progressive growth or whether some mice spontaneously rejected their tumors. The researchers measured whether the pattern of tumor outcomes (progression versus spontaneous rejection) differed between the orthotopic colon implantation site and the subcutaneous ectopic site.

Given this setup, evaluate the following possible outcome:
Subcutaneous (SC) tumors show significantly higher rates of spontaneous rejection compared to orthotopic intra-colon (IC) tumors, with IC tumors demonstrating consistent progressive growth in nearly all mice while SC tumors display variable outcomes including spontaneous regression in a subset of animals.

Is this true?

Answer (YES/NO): NO